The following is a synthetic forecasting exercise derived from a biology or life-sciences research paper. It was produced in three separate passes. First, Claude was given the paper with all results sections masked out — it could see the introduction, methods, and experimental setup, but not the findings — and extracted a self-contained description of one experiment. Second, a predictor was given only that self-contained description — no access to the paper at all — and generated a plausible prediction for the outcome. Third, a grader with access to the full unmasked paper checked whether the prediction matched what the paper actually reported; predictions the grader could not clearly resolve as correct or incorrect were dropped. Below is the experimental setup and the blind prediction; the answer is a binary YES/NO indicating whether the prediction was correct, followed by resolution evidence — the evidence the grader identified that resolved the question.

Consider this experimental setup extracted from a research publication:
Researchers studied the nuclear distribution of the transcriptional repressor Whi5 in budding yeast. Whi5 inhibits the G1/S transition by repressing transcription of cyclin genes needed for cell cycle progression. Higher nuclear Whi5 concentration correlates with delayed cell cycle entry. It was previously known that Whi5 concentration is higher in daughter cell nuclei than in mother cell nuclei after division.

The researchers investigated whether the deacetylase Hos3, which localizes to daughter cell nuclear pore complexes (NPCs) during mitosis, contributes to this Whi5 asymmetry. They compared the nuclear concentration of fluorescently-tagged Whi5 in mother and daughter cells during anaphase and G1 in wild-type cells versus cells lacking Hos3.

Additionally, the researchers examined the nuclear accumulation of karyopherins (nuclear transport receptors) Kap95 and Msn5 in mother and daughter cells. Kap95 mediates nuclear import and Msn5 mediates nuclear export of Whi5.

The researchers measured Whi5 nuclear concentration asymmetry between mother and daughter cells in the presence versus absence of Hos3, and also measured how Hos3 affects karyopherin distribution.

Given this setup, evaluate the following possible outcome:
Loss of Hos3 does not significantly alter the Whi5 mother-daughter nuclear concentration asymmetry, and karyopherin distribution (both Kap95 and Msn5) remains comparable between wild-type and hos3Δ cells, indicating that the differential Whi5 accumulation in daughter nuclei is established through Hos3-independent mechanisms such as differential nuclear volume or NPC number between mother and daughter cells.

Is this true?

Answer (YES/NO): NO